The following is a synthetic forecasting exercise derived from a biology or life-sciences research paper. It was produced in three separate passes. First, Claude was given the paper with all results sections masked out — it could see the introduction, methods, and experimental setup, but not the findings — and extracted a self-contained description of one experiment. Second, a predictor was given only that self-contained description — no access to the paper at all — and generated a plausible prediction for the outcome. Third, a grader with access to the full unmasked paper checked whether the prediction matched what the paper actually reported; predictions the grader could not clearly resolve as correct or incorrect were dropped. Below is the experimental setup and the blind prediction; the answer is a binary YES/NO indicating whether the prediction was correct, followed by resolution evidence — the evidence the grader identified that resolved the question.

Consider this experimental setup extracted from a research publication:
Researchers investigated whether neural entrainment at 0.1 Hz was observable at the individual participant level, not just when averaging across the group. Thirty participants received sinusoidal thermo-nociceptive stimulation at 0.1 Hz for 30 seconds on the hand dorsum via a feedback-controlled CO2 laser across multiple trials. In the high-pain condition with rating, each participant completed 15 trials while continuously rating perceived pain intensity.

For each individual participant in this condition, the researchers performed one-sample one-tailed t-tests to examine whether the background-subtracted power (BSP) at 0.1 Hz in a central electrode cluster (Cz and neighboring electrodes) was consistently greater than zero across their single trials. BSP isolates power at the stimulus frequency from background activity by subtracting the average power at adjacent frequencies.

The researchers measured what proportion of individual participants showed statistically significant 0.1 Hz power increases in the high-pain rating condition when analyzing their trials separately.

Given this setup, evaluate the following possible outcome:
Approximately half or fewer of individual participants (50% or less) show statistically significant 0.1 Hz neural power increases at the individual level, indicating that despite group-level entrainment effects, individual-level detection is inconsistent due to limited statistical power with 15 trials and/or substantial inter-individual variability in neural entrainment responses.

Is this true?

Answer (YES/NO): NO